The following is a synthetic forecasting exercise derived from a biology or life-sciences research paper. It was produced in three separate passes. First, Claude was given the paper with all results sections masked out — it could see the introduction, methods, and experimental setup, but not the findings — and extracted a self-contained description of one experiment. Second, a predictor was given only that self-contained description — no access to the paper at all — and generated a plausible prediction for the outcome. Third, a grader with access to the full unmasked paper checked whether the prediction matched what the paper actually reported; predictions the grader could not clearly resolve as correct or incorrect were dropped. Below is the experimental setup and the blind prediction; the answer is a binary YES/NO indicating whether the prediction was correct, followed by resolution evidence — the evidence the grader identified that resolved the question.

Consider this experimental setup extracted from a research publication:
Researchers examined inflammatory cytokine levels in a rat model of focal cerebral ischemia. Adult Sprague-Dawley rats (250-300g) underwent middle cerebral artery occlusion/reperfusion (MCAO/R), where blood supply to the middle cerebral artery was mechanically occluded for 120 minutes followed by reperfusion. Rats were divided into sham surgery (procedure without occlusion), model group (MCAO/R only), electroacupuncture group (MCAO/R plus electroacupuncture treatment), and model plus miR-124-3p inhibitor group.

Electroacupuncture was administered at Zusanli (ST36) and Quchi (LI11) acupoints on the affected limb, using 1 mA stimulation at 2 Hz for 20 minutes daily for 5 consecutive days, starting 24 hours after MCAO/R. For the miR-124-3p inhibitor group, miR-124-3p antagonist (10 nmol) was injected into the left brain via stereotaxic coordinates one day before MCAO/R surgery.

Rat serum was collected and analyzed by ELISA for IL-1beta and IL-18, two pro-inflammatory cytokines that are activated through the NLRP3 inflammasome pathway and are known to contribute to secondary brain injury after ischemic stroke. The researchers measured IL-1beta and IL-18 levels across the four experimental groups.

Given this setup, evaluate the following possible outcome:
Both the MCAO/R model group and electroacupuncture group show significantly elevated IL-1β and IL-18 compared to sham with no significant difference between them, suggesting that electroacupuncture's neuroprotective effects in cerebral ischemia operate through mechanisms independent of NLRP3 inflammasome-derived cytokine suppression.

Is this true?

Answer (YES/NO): NO